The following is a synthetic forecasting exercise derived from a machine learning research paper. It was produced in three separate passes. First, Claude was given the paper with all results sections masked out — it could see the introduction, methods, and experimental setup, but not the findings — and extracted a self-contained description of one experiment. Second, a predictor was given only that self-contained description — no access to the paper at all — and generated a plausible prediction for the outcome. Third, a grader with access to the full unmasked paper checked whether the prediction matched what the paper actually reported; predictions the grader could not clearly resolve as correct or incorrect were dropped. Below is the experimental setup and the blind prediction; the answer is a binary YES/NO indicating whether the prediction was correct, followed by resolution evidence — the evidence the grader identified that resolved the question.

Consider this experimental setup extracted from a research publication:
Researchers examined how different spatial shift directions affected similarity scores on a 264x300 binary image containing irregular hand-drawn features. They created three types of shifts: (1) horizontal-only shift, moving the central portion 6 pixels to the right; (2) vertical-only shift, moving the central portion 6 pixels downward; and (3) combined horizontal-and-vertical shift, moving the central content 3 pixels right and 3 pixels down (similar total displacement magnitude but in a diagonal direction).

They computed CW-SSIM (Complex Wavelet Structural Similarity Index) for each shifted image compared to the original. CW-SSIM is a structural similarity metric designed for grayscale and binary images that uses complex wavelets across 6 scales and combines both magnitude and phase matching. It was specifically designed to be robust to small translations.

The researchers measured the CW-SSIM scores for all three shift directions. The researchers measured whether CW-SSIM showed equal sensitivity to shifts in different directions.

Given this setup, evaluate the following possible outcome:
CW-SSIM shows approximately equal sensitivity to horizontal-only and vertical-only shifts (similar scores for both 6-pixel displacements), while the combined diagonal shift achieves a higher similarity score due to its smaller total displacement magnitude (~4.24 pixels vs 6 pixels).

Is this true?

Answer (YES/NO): NO